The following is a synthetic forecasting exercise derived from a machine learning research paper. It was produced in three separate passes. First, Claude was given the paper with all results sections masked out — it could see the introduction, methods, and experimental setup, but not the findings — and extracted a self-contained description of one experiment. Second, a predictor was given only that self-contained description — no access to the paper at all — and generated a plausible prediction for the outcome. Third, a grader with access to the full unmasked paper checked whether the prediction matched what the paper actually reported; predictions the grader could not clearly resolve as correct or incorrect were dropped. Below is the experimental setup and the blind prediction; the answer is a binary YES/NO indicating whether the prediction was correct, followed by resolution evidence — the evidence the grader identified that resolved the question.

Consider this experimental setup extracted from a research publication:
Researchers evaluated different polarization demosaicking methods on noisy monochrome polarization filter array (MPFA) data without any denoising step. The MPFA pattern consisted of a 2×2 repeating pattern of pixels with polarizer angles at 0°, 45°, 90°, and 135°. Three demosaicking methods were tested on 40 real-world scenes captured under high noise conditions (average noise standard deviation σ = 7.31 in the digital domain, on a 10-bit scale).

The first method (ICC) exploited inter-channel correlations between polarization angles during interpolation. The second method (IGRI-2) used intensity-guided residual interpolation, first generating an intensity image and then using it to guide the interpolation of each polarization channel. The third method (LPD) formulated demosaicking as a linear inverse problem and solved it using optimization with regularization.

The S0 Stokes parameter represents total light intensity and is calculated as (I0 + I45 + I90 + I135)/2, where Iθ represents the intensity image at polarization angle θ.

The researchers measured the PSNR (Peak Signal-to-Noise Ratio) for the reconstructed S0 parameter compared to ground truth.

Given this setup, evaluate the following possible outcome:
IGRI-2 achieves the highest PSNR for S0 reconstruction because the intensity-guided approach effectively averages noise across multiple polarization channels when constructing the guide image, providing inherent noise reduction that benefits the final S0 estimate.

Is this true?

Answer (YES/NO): NO